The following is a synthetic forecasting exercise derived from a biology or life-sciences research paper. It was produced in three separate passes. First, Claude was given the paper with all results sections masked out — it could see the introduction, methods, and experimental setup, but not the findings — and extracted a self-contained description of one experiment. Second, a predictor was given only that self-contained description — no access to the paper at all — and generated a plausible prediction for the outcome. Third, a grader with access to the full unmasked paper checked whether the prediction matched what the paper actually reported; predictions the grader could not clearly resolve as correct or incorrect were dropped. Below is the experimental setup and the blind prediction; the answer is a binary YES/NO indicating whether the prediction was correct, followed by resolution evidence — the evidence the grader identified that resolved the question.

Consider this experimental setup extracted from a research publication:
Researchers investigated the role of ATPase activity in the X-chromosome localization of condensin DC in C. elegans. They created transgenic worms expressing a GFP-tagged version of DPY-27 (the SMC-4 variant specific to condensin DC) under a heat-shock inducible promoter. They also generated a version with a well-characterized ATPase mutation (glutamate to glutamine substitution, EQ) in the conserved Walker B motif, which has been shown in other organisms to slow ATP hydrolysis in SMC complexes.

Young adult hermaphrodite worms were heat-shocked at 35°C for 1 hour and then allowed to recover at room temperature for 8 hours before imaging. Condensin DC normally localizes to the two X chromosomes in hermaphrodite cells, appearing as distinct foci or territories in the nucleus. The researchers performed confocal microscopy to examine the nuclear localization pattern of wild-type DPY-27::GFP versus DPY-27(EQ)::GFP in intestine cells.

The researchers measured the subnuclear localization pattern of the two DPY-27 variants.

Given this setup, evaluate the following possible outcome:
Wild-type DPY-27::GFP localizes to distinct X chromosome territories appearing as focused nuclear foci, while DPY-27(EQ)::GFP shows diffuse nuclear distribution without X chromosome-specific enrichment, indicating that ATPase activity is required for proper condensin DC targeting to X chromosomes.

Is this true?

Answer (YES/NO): YES